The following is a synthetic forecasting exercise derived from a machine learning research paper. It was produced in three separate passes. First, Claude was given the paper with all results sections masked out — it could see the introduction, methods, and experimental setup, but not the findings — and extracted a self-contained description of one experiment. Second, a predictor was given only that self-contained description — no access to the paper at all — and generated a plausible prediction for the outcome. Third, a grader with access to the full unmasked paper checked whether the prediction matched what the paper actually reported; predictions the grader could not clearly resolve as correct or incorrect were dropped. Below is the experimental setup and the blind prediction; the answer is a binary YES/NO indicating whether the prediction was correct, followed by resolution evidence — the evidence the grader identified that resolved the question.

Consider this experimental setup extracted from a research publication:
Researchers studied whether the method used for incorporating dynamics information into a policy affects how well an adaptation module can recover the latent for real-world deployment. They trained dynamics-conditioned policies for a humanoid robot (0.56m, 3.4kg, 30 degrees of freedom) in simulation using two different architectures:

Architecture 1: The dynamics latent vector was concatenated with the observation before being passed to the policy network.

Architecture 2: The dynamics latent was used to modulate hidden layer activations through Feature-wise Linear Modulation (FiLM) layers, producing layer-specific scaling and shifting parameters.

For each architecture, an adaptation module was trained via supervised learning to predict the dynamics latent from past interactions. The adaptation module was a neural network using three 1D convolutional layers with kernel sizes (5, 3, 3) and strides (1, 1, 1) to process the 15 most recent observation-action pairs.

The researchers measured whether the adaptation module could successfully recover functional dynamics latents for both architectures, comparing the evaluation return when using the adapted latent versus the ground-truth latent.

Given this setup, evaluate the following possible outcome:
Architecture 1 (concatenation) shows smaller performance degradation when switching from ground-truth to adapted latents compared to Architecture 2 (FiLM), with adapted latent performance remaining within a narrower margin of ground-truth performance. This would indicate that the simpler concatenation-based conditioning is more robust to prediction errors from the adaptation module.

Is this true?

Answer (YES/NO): YES